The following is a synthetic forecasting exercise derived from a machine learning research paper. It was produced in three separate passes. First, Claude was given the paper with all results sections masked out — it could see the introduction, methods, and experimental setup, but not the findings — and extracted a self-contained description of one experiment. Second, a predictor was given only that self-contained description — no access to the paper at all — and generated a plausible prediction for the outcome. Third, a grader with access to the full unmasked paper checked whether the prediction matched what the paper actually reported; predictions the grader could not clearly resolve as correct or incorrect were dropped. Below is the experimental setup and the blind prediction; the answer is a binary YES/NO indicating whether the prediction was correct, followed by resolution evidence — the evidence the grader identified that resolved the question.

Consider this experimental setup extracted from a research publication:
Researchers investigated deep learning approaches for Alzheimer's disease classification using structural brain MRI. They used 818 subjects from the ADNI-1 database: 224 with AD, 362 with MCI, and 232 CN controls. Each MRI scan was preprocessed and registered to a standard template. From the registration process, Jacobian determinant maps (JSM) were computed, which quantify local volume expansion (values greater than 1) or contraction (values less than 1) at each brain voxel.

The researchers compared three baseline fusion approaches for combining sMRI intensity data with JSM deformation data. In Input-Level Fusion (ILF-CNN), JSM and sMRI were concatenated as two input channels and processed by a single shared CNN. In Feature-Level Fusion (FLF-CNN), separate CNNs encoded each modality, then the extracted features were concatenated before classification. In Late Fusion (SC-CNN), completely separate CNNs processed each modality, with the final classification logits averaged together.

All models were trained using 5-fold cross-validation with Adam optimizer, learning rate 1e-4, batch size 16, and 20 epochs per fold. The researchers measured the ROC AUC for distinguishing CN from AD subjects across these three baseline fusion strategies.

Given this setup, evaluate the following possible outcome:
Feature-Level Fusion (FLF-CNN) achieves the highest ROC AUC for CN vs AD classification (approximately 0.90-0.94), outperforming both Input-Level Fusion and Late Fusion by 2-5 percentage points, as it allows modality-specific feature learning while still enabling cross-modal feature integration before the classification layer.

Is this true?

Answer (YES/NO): NO